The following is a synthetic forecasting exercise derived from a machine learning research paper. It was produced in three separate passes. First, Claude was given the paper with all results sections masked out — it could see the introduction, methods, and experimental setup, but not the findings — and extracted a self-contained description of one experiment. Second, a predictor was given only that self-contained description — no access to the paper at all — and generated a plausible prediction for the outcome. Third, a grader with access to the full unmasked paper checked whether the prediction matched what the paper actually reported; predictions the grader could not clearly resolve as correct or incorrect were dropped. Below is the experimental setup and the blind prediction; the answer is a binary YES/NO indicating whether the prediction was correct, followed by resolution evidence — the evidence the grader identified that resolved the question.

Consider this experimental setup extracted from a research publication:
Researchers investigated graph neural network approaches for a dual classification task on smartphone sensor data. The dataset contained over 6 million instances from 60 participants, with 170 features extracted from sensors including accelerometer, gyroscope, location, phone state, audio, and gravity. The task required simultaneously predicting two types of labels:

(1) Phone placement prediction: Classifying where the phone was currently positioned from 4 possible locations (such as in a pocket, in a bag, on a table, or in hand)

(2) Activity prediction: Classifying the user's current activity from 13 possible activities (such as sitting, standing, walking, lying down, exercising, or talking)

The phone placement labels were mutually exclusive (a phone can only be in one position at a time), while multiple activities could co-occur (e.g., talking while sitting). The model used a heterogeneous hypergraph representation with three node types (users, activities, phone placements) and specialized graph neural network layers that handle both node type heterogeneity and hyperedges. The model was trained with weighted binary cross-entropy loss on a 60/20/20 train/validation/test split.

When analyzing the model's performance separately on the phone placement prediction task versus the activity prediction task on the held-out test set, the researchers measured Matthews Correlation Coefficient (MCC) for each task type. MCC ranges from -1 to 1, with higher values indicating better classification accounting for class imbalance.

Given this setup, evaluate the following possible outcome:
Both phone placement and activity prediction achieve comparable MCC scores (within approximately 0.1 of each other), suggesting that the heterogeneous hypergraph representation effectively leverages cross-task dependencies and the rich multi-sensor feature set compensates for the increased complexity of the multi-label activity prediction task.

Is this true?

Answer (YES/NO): NO